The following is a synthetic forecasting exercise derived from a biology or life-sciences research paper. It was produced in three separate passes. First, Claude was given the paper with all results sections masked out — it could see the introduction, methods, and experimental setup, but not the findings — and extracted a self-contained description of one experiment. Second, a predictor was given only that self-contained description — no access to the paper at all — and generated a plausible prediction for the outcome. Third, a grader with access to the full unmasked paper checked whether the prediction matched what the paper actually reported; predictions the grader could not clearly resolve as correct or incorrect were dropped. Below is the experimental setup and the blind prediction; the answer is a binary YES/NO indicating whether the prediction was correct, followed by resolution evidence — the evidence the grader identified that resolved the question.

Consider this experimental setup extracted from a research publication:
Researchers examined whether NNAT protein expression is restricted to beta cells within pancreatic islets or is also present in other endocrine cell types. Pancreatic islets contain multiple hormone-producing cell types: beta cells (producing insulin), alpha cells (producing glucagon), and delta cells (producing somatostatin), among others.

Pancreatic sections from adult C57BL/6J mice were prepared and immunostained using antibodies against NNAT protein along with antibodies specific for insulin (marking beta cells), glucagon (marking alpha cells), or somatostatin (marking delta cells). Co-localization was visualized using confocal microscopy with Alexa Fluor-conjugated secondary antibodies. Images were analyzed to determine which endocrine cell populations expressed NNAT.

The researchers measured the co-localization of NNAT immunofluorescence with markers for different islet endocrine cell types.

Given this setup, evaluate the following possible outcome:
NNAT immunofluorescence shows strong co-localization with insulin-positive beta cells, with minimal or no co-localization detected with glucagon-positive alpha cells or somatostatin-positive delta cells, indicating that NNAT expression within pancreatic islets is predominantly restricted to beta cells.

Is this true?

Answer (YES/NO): YES